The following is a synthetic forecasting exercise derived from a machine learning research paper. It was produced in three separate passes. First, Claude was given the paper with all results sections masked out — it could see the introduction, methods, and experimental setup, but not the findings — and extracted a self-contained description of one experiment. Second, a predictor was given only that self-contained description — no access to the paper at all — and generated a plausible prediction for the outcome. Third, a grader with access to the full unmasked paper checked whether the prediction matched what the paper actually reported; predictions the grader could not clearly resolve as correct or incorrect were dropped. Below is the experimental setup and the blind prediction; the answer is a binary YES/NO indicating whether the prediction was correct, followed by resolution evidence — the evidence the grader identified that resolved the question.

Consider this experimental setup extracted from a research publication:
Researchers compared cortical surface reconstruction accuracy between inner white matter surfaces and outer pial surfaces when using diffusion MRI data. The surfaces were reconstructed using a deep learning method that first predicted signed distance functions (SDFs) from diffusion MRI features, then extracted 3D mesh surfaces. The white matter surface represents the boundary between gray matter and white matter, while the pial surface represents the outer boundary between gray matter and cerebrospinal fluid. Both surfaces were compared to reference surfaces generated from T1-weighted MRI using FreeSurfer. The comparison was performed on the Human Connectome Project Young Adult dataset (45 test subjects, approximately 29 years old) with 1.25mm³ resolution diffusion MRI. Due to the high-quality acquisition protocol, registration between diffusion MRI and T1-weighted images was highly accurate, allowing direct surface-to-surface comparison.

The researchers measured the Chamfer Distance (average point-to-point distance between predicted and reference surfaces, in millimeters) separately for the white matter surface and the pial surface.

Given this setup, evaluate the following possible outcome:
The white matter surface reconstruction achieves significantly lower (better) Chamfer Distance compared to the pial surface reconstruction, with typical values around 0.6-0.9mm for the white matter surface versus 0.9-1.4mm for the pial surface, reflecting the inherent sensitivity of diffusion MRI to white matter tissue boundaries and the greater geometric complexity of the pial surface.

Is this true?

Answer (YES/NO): NO